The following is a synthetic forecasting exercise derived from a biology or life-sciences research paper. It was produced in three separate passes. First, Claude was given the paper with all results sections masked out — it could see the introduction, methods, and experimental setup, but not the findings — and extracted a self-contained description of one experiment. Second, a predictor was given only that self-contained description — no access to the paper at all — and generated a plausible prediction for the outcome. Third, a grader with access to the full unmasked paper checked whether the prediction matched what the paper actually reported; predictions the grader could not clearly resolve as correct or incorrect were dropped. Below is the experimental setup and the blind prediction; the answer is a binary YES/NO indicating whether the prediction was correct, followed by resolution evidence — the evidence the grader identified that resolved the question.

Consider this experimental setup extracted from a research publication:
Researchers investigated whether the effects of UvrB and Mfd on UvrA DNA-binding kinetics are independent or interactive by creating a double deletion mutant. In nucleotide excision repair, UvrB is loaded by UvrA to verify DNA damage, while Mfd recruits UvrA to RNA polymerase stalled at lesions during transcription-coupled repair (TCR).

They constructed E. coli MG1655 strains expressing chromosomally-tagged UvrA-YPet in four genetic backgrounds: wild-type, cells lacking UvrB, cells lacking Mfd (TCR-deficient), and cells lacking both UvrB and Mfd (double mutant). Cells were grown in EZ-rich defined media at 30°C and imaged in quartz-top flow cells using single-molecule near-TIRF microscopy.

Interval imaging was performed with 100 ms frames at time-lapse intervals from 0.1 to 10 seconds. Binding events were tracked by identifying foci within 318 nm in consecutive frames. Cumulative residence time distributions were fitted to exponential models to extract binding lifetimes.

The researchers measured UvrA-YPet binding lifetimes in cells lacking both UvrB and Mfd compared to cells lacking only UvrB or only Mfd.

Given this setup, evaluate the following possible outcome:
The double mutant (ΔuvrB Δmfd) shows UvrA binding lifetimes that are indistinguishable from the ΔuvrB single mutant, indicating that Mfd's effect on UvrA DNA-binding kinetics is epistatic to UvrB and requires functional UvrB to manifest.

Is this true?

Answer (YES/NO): NO